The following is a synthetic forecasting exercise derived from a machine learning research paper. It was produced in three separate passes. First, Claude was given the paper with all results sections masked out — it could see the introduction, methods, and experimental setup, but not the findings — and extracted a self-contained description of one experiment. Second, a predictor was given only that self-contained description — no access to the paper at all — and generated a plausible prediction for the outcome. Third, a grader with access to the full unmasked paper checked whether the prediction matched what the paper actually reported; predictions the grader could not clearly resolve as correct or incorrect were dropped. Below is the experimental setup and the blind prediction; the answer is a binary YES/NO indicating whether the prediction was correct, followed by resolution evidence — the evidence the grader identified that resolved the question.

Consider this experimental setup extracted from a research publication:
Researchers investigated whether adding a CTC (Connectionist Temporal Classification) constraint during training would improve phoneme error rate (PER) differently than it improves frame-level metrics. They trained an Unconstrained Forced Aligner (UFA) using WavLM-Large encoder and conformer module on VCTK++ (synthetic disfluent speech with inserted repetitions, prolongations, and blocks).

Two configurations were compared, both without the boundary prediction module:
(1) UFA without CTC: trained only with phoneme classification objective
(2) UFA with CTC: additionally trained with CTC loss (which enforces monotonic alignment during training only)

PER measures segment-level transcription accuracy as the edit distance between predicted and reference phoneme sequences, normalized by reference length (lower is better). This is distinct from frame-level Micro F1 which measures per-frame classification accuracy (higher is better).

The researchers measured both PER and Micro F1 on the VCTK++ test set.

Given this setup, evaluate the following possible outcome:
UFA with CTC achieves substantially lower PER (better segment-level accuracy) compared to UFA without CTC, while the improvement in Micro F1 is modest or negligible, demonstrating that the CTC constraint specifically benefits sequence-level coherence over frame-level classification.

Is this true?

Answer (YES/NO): YES